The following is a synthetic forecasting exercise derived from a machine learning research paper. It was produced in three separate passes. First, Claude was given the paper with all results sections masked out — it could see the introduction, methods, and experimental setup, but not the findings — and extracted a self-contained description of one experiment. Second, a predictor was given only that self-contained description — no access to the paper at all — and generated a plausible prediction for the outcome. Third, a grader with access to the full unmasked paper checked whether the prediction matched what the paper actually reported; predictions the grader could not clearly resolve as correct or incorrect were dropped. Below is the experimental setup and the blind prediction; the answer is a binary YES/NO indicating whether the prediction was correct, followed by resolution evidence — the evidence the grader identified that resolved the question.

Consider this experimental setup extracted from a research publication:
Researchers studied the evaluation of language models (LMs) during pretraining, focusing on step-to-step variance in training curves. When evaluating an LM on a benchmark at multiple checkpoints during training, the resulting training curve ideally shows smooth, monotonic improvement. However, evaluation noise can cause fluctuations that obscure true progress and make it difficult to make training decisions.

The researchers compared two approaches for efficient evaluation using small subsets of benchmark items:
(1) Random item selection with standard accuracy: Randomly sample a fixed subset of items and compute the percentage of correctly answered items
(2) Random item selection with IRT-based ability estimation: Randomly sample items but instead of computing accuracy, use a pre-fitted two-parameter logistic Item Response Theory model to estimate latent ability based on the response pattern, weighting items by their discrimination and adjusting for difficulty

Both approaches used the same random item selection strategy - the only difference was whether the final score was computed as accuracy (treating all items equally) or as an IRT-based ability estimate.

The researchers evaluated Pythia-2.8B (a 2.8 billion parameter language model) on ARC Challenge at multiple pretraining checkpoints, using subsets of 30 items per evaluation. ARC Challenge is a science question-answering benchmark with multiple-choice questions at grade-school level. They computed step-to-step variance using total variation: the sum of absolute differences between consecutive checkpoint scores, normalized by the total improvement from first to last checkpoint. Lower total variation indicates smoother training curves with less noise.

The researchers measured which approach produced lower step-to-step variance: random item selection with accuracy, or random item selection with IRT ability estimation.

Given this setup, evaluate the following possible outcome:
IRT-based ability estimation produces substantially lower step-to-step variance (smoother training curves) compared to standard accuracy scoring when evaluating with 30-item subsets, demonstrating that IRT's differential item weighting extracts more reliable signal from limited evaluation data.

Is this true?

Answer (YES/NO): NO